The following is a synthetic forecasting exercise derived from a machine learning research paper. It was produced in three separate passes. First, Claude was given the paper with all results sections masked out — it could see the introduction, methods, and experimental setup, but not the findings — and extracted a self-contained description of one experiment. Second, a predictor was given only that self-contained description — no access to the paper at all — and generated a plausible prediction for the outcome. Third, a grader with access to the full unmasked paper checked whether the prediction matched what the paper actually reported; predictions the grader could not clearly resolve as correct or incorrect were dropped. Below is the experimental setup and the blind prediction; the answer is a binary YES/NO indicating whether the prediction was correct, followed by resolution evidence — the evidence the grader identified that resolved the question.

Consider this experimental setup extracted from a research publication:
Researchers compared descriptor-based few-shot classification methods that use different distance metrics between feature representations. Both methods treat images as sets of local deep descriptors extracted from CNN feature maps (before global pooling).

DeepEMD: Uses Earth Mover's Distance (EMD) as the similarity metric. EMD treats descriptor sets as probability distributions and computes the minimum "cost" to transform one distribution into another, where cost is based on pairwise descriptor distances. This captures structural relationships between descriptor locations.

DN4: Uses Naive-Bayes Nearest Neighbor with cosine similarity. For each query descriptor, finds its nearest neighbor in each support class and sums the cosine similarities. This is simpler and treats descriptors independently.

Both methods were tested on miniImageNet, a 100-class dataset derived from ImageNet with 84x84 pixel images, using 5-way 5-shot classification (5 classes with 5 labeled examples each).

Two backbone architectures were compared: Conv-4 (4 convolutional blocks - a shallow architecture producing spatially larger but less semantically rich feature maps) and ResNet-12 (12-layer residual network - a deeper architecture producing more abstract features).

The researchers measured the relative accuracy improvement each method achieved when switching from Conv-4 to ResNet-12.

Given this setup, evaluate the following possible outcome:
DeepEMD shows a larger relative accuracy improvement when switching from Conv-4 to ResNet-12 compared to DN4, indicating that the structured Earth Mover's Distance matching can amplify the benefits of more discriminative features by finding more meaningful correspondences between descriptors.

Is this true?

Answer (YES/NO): YES